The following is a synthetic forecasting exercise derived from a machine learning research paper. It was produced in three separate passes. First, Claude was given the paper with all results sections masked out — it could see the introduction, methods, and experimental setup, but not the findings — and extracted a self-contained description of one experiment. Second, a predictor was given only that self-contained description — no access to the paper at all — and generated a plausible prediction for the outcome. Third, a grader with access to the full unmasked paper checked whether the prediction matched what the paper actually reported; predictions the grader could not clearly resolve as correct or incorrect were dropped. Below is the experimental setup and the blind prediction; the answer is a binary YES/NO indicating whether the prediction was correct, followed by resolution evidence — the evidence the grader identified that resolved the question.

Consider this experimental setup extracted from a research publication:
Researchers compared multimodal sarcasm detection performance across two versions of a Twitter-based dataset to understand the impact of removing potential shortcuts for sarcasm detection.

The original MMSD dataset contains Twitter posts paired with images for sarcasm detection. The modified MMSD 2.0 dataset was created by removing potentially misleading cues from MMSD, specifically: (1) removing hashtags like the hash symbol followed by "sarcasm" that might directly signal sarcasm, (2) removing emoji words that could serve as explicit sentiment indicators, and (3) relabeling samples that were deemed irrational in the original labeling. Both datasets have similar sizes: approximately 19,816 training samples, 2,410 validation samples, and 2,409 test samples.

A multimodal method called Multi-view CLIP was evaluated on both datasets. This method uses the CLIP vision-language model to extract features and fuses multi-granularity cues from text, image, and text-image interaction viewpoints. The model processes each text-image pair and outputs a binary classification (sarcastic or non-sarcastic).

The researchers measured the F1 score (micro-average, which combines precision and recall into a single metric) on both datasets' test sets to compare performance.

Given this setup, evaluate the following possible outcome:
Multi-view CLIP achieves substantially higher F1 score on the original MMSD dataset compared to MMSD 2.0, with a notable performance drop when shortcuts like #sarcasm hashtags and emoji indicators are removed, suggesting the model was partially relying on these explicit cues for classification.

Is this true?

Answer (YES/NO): NO